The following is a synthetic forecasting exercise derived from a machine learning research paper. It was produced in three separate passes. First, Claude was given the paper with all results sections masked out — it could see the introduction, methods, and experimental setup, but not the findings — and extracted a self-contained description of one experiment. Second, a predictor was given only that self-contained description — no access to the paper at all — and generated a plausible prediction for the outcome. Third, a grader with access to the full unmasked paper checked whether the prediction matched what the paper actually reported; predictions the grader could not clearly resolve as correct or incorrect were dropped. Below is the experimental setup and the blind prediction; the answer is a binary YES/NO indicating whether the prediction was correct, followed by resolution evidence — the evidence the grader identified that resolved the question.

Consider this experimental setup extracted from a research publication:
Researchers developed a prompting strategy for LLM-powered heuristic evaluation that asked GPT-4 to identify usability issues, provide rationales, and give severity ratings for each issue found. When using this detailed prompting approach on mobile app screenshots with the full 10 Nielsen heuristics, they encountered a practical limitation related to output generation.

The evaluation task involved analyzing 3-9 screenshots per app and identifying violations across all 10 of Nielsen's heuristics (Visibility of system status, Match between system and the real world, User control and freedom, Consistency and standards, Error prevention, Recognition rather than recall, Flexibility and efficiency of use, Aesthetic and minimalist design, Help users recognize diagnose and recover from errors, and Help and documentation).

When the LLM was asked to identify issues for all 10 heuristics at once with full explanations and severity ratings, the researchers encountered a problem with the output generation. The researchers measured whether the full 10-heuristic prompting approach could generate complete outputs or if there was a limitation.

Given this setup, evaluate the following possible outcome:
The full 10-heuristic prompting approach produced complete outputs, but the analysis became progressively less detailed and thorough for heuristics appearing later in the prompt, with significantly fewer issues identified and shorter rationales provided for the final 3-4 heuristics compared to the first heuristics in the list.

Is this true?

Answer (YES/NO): NO